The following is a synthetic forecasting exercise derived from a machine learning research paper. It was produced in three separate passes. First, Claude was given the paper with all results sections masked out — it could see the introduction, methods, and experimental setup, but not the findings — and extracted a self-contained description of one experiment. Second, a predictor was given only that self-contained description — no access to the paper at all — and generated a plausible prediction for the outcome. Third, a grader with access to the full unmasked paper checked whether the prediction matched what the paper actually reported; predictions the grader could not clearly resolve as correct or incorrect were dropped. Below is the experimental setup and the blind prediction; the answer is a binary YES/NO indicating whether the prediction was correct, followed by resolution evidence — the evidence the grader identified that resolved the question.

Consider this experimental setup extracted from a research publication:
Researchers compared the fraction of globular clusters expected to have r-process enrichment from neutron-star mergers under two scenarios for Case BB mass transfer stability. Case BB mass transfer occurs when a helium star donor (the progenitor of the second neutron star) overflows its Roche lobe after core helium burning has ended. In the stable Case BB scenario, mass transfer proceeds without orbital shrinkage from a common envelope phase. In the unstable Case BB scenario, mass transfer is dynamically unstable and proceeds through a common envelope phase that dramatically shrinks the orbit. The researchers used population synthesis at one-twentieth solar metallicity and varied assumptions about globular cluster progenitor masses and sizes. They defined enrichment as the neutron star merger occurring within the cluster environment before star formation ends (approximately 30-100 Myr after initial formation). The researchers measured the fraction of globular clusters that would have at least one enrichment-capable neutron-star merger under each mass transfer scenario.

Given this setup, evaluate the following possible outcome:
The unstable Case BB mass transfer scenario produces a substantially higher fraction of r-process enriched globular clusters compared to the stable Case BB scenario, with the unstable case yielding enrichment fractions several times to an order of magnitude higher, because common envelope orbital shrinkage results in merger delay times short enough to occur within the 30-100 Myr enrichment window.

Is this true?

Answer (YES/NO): NO